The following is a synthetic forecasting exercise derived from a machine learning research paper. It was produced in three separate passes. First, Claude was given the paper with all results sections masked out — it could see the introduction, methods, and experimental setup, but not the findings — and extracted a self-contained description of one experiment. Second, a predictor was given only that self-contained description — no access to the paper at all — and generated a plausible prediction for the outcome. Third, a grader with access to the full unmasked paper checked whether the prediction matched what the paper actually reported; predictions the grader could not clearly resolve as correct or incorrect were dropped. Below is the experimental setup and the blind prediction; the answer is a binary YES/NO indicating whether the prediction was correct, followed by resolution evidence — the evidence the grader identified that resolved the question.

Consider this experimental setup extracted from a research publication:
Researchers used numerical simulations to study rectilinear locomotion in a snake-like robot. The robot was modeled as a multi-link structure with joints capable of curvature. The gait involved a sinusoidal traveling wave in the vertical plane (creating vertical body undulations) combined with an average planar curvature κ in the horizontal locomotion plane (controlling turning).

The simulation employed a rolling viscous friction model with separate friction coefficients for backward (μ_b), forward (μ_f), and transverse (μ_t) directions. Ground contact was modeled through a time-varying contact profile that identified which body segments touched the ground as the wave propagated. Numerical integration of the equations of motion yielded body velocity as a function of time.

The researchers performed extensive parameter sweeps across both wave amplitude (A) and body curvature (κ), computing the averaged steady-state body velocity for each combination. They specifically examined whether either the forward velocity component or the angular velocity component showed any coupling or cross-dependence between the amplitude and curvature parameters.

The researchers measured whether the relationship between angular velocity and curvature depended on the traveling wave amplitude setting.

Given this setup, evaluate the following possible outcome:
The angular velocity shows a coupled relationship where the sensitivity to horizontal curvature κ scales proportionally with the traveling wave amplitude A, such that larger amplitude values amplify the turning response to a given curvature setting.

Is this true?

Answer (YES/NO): NO